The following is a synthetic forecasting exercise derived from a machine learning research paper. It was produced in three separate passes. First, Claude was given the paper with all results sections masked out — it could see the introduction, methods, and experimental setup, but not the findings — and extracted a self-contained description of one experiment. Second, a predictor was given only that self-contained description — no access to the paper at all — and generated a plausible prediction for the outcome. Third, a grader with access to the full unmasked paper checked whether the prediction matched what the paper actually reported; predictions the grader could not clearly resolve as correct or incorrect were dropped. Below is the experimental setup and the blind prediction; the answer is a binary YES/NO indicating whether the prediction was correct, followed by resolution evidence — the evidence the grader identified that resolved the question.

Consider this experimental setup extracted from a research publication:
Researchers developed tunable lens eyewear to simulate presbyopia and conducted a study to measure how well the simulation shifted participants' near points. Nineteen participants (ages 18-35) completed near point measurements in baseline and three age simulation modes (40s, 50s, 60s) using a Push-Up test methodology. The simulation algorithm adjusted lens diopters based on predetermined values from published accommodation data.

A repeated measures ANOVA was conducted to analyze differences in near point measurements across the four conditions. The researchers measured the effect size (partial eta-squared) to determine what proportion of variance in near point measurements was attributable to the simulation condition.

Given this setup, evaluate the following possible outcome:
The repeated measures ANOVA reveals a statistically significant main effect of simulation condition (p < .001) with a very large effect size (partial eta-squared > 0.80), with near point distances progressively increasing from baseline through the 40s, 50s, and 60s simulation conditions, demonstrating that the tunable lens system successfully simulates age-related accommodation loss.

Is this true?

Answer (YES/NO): YES